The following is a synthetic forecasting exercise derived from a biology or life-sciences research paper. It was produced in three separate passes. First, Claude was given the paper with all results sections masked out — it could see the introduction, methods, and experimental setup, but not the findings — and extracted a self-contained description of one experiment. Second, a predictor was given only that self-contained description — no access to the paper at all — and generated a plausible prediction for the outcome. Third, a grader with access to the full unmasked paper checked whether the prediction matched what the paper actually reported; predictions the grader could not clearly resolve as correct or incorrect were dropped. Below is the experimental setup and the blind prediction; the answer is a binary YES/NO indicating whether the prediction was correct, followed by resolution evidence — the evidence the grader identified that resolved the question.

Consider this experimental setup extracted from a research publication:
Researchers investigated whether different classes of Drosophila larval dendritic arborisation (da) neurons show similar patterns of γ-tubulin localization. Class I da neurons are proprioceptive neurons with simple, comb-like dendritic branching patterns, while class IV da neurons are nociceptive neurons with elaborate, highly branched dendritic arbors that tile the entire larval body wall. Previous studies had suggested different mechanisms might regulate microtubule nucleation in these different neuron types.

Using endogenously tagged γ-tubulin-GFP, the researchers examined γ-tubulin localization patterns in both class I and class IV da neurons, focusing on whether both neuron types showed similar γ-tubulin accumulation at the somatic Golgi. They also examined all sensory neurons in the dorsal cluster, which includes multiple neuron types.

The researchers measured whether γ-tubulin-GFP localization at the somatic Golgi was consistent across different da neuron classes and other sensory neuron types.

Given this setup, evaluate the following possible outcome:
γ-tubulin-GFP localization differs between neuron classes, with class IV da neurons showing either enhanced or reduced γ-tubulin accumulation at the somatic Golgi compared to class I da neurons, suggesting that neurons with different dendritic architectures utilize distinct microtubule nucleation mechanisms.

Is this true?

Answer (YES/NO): NO